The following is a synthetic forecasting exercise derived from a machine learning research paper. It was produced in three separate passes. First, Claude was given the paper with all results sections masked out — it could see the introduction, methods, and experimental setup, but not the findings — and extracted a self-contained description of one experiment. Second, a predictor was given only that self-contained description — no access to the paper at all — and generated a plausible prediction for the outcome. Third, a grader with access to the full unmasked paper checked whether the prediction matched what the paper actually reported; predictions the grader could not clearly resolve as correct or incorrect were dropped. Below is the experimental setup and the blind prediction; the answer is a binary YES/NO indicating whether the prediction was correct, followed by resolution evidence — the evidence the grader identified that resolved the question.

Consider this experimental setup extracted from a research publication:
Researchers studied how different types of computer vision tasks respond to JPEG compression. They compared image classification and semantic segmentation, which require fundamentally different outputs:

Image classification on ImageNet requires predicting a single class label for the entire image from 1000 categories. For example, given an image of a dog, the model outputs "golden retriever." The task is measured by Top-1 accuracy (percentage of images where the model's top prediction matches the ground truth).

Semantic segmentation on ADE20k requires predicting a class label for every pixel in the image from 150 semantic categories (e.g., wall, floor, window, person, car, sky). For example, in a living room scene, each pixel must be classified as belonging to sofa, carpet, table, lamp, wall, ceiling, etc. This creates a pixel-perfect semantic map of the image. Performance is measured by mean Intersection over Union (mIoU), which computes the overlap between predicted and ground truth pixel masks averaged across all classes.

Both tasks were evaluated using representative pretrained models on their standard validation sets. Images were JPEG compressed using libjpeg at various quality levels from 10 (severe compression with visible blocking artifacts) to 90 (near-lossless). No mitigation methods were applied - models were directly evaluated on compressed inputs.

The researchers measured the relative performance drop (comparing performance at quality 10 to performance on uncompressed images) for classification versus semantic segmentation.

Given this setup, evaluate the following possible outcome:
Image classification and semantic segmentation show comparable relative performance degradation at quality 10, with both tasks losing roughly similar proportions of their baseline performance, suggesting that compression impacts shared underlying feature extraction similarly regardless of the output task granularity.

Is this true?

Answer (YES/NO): NO